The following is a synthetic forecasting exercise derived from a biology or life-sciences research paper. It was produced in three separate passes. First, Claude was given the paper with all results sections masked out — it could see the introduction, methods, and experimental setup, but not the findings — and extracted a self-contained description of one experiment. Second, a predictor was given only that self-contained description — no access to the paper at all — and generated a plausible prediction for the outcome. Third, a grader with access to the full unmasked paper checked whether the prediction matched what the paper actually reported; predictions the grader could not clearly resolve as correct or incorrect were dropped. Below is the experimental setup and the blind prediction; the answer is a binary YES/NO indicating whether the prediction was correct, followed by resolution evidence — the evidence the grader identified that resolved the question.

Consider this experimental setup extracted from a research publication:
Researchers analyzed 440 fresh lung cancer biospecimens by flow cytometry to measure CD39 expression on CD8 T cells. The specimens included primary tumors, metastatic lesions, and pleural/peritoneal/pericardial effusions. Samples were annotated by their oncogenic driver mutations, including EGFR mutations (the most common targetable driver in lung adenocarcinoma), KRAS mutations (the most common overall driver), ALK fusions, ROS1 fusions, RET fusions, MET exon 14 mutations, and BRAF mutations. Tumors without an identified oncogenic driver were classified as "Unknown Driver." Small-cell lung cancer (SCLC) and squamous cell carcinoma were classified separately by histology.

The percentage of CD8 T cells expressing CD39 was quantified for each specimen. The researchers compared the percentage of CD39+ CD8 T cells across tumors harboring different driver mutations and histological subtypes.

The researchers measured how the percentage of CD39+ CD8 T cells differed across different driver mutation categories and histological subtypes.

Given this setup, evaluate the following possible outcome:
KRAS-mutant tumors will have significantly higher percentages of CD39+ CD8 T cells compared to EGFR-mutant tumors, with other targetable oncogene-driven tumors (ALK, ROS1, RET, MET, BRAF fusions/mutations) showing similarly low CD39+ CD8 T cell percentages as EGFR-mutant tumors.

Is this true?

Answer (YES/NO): YES